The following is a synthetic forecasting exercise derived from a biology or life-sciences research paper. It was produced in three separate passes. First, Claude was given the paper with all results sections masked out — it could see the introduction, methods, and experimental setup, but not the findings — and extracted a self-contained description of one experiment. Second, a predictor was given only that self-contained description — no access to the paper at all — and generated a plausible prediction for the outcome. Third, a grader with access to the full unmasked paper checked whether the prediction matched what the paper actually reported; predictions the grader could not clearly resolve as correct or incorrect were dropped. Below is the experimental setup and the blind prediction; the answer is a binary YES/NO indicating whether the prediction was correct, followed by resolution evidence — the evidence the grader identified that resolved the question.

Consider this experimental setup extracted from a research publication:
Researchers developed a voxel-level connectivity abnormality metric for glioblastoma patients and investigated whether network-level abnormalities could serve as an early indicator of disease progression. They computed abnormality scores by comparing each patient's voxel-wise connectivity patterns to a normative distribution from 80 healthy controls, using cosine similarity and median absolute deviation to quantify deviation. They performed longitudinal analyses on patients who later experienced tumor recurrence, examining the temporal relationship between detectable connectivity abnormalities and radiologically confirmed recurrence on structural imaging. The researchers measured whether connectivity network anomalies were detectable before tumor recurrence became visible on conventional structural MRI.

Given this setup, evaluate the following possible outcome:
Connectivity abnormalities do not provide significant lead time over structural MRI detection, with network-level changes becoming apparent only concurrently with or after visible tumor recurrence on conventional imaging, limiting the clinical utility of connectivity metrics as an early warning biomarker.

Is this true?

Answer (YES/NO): NO